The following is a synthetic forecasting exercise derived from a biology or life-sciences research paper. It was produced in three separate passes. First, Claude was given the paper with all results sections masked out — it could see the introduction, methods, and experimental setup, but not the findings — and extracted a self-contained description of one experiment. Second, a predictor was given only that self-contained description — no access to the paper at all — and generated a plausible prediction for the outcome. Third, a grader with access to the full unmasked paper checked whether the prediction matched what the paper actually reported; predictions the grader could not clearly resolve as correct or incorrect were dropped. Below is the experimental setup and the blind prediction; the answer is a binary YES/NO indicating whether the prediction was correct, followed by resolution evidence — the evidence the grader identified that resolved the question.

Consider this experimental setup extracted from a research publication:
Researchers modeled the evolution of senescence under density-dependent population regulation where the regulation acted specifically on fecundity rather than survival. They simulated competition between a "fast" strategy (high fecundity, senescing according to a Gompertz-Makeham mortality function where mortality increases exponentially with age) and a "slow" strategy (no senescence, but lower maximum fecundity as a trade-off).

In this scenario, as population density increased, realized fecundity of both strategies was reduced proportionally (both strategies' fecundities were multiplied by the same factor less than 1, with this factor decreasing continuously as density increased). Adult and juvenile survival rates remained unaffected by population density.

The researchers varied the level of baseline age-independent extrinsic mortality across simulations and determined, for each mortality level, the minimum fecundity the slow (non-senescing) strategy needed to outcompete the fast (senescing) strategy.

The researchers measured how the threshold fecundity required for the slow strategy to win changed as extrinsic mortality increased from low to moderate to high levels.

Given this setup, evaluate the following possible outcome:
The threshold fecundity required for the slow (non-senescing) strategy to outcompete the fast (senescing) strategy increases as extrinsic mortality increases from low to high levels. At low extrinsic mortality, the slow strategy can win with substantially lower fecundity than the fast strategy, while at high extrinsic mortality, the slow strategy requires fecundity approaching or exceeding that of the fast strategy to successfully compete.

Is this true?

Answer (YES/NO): YES